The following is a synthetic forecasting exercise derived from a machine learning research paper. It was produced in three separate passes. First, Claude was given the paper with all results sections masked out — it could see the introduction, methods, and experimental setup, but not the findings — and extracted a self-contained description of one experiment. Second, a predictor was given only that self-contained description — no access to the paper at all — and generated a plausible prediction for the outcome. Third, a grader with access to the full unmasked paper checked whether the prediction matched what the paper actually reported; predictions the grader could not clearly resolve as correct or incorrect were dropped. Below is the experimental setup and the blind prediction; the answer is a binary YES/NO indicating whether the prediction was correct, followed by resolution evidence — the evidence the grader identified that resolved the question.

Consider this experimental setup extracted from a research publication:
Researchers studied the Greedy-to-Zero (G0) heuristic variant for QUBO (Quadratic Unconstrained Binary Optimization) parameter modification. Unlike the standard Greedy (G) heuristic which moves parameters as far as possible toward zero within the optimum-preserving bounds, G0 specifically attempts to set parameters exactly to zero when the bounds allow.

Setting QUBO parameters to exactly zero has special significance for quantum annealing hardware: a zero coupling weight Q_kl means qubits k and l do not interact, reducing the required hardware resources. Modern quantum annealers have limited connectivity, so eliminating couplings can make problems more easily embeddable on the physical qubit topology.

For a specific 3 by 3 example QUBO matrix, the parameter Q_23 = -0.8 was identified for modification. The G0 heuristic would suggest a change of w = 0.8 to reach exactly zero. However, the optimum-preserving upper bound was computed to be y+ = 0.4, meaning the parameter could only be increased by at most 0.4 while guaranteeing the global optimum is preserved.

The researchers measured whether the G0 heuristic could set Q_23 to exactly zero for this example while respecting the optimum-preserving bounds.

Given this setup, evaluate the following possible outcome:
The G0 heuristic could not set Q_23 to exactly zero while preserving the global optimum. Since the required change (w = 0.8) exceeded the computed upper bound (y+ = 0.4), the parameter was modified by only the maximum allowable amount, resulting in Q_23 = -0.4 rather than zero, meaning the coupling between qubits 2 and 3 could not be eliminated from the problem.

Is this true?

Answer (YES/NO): YES